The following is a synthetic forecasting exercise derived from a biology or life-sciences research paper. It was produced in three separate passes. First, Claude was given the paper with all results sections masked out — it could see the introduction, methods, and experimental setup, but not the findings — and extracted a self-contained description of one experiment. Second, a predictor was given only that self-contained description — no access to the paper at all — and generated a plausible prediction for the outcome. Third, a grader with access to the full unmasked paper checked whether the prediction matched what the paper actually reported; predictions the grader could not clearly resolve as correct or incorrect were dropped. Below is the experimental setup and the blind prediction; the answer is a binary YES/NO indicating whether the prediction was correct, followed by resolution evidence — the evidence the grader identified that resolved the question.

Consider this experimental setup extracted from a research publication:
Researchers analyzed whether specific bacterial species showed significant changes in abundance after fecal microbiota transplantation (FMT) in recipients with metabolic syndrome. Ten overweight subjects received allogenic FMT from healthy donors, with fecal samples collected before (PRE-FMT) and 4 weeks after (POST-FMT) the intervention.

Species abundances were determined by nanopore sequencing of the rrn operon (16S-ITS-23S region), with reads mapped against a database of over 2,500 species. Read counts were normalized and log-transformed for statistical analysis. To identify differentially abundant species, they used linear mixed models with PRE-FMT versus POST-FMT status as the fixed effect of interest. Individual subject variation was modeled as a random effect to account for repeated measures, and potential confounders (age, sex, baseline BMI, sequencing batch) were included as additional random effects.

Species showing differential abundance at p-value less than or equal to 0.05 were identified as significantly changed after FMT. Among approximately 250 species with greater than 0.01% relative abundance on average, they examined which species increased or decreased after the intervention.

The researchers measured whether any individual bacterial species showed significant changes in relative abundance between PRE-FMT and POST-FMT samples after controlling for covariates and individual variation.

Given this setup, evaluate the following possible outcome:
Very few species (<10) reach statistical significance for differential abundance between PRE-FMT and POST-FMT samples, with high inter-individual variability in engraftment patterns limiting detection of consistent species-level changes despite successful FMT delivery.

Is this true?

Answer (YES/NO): NO